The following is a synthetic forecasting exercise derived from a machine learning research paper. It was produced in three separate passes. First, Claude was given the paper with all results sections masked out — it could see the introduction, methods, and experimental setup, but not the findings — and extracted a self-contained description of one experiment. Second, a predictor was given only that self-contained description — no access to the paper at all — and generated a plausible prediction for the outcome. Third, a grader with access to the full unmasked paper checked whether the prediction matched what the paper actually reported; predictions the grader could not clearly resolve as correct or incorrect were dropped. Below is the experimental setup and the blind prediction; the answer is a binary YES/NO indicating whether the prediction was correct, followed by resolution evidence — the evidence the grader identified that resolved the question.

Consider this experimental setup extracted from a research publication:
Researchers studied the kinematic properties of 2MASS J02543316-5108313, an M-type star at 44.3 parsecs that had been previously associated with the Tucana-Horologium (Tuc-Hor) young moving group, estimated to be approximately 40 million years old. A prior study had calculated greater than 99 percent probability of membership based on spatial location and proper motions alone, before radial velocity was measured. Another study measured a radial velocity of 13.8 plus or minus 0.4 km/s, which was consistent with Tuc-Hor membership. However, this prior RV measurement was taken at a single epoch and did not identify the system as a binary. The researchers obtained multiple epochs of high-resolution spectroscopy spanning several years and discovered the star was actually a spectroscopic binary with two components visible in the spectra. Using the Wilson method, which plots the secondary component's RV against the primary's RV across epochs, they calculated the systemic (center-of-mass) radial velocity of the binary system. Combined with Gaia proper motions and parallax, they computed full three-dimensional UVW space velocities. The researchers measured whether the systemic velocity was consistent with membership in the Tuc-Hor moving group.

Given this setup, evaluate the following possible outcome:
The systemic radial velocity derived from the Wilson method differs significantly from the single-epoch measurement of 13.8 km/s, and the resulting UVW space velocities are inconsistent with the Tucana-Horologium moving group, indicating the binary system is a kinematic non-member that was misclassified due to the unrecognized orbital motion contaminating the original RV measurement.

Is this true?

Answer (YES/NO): NO